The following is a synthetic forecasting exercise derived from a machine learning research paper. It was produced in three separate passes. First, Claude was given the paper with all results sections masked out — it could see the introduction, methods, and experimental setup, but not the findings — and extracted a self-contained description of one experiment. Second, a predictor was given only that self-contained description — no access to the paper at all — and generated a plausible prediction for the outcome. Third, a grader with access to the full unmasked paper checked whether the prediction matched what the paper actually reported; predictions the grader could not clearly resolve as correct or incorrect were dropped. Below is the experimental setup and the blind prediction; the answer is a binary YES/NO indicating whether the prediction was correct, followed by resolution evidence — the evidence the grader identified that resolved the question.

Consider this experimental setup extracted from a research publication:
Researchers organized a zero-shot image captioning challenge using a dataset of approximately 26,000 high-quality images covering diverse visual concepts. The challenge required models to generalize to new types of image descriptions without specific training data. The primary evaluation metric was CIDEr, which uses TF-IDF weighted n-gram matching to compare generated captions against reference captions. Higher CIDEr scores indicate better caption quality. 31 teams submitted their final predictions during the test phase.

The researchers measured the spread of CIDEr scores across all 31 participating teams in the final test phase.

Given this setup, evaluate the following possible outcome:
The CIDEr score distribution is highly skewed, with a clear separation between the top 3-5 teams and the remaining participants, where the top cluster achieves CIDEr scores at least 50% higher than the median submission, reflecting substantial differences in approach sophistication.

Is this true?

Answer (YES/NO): NO